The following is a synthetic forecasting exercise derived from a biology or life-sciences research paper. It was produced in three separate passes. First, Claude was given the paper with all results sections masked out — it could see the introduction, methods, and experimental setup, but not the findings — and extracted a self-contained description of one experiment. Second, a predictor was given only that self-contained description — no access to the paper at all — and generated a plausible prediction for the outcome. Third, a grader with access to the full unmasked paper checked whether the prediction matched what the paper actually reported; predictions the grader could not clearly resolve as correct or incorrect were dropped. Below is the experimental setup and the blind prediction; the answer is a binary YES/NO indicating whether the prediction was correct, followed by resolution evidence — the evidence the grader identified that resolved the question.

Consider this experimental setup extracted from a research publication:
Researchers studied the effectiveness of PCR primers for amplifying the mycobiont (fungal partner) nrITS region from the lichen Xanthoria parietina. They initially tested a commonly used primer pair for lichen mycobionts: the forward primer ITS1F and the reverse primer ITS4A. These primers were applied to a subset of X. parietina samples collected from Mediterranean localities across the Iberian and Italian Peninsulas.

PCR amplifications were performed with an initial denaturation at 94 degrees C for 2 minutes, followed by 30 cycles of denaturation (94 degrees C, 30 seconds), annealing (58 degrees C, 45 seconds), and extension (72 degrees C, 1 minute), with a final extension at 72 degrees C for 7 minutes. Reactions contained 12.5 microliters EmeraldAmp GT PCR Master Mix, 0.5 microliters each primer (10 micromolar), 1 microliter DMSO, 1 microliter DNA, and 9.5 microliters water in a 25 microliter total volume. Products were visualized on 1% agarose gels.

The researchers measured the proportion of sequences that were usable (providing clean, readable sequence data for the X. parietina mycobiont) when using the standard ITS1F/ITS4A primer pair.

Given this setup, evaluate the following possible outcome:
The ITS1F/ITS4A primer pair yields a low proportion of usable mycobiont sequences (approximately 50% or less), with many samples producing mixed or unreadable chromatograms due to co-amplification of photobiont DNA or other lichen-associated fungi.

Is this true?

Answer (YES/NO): YES